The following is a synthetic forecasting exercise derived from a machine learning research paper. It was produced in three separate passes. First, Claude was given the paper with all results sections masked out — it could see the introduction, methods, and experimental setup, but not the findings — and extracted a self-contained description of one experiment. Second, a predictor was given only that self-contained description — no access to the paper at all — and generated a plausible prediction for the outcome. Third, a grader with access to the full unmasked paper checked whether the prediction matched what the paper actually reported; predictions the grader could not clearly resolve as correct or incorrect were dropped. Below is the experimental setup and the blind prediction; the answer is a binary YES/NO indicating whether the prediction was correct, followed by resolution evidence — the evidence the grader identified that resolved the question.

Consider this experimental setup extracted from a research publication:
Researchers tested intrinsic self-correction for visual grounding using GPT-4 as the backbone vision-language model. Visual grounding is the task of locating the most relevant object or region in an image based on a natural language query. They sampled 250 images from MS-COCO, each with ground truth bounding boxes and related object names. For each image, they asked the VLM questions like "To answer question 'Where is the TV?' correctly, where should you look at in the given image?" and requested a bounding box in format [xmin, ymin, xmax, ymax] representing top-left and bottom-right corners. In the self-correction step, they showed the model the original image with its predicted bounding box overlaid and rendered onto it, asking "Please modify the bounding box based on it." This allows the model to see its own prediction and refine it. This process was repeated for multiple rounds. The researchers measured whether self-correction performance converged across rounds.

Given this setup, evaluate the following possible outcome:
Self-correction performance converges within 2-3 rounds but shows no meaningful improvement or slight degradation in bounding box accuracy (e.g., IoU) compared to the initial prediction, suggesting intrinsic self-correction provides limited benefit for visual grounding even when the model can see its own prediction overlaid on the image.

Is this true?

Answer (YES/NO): NO